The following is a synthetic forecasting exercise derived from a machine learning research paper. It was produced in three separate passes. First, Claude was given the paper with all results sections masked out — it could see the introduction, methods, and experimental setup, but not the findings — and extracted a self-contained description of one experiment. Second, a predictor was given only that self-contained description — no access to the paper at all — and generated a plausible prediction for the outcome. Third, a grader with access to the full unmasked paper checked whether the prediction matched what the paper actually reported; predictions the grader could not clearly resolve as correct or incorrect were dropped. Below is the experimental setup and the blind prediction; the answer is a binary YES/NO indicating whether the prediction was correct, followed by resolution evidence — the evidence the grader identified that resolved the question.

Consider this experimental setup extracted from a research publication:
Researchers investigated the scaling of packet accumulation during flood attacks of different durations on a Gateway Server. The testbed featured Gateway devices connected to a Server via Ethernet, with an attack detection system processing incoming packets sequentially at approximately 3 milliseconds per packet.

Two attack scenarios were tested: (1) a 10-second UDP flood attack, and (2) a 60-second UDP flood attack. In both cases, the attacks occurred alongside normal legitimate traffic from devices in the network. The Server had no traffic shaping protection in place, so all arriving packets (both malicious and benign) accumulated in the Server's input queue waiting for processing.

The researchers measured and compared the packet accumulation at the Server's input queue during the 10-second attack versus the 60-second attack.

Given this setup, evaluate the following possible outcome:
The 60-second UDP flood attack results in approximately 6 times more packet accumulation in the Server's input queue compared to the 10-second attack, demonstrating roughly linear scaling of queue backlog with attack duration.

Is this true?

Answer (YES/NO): NO